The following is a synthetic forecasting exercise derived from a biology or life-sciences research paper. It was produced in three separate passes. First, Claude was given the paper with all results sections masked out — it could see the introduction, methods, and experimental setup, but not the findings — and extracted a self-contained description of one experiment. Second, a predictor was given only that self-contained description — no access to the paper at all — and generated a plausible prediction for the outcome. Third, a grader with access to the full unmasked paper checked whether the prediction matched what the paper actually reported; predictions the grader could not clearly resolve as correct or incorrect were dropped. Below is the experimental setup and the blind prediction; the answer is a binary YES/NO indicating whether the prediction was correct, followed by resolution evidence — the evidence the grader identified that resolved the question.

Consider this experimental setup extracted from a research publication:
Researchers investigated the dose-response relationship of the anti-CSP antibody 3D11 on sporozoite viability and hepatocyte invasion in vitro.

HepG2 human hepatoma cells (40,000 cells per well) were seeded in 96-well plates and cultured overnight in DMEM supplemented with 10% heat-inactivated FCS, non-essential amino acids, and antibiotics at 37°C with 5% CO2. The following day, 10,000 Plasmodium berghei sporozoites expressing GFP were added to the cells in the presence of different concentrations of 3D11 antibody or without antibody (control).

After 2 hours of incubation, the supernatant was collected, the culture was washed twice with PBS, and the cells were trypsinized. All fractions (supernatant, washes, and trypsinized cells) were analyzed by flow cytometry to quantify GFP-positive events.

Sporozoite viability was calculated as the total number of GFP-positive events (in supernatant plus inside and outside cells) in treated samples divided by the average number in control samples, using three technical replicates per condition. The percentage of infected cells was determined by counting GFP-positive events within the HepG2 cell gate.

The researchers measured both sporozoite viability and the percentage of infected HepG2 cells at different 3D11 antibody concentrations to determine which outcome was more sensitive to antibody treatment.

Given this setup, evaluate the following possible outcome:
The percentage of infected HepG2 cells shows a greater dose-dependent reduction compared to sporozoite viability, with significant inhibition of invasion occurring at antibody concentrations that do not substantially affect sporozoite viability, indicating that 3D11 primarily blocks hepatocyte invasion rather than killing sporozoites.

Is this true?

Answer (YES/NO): NO